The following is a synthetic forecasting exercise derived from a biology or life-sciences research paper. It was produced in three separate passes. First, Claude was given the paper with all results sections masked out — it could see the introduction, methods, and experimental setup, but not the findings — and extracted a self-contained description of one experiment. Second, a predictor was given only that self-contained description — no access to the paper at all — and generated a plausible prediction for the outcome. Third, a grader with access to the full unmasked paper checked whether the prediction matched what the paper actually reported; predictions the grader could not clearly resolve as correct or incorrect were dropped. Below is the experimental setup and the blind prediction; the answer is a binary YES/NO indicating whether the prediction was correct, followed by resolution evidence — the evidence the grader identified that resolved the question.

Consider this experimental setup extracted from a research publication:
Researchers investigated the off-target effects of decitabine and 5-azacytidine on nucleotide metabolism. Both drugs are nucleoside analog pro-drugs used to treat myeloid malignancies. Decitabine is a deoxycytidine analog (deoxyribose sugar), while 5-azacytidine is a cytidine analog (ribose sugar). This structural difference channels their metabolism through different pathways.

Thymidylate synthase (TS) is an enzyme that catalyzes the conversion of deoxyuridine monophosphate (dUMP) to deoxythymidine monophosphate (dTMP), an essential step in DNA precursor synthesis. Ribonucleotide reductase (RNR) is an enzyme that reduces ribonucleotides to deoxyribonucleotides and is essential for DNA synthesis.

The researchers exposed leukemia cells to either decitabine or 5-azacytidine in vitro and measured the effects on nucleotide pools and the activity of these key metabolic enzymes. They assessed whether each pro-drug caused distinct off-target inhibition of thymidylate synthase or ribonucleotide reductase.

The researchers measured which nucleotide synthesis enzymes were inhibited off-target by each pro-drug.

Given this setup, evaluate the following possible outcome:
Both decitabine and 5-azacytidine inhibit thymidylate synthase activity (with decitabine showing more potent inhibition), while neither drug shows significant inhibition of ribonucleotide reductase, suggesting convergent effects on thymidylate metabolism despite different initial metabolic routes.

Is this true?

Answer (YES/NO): NO